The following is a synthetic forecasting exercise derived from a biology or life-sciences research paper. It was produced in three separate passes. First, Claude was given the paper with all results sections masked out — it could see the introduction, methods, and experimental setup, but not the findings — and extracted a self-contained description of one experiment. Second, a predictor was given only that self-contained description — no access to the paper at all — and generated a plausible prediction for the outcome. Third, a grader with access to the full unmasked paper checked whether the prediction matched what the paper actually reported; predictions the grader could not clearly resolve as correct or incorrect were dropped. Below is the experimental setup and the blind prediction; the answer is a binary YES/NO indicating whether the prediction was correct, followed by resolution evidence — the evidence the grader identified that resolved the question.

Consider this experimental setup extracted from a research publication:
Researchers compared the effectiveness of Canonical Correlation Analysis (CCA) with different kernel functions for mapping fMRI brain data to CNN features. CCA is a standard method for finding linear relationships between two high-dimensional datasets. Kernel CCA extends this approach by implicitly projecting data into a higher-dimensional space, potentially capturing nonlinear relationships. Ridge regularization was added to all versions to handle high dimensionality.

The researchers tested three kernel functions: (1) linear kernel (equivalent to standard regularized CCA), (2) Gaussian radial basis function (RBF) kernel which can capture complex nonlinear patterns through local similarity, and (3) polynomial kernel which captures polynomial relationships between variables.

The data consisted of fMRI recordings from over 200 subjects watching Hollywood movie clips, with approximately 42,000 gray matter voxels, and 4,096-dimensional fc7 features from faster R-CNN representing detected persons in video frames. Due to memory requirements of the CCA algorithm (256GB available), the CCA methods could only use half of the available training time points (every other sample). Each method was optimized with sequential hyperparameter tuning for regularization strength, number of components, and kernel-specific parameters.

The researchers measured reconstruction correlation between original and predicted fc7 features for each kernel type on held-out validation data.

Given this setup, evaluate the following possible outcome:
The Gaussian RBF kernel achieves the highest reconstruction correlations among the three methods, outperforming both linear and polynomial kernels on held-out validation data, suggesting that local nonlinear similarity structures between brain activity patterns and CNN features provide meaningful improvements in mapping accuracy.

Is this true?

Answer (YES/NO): NO